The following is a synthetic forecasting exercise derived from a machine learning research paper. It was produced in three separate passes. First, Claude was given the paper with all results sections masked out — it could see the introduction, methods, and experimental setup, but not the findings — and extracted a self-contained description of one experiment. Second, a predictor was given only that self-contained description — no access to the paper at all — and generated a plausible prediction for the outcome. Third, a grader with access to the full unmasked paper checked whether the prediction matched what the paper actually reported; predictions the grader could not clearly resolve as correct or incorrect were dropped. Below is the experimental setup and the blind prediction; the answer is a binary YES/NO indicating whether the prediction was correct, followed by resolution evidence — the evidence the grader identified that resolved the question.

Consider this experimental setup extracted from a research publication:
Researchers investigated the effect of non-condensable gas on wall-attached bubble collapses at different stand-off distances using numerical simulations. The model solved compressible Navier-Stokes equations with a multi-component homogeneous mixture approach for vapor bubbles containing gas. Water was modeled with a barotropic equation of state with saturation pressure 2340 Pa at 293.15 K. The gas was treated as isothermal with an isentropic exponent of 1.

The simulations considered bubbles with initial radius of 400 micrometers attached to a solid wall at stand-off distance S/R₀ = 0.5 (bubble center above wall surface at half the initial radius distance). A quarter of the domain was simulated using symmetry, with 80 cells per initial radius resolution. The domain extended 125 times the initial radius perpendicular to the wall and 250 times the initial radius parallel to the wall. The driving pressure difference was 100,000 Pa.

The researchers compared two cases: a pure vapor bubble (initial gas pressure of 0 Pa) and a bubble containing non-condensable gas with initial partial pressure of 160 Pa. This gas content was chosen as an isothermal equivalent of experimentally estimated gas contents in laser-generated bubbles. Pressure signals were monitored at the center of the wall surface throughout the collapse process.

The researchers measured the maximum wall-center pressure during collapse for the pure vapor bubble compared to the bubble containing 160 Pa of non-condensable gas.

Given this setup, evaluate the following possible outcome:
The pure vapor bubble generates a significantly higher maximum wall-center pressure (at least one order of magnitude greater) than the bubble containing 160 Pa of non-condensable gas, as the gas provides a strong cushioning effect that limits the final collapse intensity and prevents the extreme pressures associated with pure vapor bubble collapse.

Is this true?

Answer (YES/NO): NO